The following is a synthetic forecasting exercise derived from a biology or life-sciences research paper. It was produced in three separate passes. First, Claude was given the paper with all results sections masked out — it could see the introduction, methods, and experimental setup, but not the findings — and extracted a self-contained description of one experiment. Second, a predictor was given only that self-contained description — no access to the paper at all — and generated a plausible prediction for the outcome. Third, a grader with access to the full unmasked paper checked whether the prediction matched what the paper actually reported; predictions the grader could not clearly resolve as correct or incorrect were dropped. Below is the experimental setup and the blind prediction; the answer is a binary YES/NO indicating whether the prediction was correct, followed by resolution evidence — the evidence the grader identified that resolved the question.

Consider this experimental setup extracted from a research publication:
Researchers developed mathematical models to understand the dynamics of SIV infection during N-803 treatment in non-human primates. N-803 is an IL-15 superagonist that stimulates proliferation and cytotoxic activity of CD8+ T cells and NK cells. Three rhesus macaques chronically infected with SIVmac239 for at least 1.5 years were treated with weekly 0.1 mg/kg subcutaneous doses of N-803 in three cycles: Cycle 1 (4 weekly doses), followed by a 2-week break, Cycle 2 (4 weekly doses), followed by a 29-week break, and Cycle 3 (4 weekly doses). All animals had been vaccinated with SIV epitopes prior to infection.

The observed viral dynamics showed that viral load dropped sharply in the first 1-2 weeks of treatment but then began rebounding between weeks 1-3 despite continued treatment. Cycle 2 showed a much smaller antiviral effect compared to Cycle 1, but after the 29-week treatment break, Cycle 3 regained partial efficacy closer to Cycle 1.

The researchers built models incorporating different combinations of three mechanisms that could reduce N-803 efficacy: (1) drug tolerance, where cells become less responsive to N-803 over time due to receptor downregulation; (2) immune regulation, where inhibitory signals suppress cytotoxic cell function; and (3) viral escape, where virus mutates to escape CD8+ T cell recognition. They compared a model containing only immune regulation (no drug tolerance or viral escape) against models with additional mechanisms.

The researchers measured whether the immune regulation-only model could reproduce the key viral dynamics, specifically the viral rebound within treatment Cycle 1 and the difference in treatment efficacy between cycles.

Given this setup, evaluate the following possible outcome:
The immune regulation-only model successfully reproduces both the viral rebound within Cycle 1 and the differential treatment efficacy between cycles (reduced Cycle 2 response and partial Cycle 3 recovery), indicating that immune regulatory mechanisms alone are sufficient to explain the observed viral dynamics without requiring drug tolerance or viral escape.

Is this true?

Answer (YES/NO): NO